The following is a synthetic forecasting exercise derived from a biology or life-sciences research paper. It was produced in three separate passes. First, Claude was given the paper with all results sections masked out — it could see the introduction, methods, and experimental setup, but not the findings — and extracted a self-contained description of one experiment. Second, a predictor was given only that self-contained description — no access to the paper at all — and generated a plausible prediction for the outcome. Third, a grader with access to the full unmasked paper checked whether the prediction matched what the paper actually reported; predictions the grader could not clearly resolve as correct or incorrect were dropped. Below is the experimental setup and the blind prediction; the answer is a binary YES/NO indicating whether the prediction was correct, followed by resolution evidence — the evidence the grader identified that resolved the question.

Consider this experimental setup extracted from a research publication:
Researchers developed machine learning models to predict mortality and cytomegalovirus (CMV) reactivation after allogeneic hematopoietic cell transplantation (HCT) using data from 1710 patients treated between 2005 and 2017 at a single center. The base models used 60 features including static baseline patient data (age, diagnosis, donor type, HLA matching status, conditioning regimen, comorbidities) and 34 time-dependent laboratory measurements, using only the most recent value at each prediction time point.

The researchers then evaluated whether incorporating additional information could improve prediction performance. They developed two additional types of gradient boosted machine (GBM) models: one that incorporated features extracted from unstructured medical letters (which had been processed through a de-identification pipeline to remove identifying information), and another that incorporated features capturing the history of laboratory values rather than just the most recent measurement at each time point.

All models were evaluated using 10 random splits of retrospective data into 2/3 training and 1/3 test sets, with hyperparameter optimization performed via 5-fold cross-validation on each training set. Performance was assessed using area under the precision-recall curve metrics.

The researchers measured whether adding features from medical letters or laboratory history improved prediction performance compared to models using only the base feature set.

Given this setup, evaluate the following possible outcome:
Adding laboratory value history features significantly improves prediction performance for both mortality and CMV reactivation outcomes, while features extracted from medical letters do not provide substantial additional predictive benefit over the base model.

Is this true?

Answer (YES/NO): NO